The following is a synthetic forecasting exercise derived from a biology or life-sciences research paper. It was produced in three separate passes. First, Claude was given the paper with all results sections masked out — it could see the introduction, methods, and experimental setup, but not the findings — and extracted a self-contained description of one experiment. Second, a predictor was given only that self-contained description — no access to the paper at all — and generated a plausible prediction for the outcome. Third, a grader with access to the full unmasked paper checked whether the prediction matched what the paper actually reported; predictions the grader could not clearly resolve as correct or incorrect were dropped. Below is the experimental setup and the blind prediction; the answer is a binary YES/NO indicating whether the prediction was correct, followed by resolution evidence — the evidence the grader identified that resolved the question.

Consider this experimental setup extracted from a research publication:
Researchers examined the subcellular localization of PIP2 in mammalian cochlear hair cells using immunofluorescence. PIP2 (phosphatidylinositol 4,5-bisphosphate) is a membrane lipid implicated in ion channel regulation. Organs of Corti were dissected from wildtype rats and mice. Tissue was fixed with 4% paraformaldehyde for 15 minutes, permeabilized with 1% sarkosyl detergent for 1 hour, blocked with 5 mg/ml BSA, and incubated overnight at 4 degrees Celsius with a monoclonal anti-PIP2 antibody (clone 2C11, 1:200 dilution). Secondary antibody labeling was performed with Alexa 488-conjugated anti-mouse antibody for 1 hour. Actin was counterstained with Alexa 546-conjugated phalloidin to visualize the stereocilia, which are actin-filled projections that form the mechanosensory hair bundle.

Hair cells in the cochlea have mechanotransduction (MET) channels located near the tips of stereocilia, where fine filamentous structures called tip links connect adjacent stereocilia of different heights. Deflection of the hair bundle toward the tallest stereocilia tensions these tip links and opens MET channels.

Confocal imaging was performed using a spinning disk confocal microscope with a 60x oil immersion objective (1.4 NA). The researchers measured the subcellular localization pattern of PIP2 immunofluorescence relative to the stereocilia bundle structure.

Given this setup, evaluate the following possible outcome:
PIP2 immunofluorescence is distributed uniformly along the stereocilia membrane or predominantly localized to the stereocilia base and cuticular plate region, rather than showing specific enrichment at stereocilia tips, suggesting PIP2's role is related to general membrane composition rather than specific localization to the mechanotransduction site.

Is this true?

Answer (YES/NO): NO